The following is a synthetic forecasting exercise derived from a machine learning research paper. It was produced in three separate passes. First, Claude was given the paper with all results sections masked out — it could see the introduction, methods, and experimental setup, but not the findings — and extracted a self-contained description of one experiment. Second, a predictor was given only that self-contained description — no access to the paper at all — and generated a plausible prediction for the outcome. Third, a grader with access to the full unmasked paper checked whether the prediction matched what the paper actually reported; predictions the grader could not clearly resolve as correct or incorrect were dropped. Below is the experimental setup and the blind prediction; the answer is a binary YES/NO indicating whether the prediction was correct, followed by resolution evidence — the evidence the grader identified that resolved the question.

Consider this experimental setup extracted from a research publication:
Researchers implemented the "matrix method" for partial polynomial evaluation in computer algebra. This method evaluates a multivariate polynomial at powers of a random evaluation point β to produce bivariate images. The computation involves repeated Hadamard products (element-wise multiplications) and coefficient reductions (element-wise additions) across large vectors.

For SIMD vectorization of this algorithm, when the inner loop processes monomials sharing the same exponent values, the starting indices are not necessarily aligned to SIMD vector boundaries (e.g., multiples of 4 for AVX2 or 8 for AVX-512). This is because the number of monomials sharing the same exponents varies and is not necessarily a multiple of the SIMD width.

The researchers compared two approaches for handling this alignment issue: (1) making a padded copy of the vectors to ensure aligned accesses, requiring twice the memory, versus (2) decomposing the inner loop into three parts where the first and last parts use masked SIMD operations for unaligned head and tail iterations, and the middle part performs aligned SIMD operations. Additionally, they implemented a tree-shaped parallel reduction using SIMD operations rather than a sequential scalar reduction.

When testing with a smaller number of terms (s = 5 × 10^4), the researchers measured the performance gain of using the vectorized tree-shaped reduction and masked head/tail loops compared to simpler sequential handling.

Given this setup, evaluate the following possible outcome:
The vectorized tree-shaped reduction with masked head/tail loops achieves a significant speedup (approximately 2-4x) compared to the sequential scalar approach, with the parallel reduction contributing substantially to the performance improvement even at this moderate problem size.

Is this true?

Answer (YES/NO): NO